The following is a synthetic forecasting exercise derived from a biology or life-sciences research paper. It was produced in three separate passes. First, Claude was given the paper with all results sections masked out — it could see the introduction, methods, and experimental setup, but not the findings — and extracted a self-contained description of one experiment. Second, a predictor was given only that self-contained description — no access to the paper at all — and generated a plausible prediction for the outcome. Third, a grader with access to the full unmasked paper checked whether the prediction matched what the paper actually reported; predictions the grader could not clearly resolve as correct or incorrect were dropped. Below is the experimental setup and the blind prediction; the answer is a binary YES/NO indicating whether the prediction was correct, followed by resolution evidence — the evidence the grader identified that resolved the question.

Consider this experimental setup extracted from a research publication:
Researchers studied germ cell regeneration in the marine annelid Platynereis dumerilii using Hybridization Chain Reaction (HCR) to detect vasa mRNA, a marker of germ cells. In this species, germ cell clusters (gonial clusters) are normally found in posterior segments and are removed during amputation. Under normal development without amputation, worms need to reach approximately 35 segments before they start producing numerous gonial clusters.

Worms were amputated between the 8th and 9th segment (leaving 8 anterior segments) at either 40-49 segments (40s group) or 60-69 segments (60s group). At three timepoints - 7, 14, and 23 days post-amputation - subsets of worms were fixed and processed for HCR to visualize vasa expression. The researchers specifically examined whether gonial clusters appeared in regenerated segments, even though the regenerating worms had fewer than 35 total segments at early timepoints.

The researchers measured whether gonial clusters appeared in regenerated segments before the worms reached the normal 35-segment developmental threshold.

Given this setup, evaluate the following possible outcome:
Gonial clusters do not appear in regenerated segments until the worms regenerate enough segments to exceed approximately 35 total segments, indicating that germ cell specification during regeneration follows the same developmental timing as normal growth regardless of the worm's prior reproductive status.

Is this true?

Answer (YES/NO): NO